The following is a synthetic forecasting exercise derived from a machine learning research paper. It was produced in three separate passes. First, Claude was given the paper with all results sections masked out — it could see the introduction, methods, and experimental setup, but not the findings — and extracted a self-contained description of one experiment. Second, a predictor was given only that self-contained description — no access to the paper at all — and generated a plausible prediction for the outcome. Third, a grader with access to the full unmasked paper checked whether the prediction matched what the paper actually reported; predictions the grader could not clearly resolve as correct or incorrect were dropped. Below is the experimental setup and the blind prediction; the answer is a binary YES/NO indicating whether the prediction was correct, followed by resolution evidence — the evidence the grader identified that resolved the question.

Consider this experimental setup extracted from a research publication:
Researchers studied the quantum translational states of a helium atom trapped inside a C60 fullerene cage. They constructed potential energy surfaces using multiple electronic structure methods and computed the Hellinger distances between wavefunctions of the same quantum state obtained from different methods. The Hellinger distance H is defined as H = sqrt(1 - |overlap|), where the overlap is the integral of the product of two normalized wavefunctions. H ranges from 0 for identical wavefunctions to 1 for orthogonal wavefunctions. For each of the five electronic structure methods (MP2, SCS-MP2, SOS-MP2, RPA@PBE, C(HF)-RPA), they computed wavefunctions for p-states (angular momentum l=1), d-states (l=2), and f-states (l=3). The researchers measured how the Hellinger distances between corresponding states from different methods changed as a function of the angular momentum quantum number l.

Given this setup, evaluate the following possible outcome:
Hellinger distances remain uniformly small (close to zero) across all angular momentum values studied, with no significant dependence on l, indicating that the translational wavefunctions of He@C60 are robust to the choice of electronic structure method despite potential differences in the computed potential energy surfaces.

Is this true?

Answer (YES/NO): NO